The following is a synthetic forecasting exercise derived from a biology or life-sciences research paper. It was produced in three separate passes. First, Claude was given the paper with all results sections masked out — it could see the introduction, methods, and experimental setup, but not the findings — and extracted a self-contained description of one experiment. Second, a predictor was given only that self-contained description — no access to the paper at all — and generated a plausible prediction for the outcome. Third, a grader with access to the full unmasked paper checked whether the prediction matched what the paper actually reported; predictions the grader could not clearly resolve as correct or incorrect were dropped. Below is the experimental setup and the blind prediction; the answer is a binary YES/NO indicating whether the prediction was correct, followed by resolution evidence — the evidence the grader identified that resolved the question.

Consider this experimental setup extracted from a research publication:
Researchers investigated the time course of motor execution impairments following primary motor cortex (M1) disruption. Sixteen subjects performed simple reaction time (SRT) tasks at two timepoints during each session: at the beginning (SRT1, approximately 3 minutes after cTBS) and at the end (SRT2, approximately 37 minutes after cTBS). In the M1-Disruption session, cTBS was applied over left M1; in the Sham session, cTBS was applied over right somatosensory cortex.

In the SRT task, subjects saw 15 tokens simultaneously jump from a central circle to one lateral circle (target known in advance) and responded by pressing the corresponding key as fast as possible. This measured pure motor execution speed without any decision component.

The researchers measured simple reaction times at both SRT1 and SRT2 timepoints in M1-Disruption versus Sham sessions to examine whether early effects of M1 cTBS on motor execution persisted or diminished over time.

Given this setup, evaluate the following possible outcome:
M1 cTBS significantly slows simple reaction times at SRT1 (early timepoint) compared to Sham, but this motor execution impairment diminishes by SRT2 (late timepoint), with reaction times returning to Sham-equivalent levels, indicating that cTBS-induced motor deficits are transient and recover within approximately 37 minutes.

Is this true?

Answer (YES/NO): NO